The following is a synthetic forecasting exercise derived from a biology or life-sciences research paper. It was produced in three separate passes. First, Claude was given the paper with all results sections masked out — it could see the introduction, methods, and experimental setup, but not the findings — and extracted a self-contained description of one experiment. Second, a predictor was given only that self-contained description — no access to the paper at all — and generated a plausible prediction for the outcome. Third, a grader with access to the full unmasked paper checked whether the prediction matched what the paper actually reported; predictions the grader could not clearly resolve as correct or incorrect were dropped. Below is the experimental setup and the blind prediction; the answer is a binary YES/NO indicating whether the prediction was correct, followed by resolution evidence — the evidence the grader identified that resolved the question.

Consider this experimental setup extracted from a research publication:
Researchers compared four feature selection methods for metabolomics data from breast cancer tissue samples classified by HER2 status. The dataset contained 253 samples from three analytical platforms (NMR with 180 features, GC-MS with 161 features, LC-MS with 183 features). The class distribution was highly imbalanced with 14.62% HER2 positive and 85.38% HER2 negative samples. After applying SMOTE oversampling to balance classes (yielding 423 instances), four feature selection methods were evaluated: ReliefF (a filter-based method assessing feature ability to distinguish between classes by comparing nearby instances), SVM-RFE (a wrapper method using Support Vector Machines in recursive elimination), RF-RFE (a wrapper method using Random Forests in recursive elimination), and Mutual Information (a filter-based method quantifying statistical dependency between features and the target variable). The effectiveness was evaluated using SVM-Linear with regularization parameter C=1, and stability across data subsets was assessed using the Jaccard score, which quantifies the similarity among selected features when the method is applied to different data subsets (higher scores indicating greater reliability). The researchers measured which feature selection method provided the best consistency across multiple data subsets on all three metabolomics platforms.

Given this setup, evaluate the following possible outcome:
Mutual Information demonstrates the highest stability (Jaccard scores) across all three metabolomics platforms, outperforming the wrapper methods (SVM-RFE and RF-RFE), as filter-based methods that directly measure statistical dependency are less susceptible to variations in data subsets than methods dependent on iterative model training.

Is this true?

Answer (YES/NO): NO